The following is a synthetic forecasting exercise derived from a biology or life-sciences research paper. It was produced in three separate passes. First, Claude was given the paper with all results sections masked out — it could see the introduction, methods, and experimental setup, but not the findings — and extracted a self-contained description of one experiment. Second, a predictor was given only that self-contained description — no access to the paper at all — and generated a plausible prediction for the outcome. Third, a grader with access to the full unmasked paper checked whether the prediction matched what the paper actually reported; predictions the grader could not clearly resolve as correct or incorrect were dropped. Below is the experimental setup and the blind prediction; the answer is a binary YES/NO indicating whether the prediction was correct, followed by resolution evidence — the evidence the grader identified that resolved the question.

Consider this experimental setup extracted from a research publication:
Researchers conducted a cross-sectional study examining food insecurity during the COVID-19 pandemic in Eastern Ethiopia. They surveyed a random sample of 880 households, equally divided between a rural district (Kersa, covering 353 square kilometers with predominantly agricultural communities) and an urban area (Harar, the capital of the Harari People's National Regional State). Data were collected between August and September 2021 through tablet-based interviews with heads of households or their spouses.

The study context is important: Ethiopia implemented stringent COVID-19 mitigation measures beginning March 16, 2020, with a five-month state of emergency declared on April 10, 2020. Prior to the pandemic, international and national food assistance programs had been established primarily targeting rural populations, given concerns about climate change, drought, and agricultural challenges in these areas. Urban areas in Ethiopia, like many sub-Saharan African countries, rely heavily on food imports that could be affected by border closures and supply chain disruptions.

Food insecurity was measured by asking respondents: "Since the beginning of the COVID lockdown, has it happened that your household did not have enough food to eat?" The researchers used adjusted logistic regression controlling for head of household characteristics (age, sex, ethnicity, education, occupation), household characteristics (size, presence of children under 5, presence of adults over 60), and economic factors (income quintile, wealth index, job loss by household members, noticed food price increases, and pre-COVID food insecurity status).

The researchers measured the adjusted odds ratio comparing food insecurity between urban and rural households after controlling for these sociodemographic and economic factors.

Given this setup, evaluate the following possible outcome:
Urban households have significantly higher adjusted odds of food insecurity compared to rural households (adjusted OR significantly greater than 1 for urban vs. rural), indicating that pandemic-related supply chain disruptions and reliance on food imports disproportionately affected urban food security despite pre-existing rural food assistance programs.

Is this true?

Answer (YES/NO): YES